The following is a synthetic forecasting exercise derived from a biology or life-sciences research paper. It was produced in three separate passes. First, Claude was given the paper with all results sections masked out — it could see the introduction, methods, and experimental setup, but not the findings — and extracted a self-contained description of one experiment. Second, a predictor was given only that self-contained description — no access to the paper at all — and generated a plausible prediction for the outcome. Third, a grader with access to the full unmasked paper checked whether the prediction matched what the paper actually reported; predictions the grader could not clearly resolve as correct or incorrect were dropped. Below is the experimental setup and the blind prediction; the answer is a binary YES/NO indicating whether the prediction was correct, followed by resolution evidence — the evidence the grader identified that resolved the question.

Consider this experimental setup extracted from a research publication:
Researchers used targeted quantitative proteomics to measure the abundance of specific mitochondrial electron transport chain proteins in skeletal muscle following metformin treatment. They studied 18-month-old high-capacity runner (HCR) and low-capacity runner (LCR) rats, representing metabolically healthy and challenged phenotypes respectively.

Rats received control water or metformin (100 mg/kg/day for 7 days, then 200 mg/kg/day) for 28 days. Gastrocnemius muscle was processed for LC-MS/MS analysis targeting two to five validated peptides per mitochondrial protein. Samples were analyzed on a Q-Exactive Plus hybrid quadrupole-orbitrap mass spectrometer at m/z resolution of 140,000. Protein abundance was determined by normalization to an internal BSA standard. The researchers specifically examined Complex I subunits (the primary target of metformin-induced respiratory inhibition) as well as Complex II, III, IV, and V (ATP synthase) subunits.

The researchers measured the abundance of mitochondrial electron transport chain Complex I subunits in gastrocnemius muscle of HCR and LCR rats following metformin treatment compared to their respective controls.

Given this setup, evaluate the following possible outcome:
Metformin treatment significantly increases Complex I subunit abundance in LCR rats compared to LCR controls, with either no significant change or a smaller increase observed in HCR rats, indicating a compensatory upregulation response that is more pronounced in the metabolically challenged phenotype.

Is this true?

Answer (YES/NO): NO